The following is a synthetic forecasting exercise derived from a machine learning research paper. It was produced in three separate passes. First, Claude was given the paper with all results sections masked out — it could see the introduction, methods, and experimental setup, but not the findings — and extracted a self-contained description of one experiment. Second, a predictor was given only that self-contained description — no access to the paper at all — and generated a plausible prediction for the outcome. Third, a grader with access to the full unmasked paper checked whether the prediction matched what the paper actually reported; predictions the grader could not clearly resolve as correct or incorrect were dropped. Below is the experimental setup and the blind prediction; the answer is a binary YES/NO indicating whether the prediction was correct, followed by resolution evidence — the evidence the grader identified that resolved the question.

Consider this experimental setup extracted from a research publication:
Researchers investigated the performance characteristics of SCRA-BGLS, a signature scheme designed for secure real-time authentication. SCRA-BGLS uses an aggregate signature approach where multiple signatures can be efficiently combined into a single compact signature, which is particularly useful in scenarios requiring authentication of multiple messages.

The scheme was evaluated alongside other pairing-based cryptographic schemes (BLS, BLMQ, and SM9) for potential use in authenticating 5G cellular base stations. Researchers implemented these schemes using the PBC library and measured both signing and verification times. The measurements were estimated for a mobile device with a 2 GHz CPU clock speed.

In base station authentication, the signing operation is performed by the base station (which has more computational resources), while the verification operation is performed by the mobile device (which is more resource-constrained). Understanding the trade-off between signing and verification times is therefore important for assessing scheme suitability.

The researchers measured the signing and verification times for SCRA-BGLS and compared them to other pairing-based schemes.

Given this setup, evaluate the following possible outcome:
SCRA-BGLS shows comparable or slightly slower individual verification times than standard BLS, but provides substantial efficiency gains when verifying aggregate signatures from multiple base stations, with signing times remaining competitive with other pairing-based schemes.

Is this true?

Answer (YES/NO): NO